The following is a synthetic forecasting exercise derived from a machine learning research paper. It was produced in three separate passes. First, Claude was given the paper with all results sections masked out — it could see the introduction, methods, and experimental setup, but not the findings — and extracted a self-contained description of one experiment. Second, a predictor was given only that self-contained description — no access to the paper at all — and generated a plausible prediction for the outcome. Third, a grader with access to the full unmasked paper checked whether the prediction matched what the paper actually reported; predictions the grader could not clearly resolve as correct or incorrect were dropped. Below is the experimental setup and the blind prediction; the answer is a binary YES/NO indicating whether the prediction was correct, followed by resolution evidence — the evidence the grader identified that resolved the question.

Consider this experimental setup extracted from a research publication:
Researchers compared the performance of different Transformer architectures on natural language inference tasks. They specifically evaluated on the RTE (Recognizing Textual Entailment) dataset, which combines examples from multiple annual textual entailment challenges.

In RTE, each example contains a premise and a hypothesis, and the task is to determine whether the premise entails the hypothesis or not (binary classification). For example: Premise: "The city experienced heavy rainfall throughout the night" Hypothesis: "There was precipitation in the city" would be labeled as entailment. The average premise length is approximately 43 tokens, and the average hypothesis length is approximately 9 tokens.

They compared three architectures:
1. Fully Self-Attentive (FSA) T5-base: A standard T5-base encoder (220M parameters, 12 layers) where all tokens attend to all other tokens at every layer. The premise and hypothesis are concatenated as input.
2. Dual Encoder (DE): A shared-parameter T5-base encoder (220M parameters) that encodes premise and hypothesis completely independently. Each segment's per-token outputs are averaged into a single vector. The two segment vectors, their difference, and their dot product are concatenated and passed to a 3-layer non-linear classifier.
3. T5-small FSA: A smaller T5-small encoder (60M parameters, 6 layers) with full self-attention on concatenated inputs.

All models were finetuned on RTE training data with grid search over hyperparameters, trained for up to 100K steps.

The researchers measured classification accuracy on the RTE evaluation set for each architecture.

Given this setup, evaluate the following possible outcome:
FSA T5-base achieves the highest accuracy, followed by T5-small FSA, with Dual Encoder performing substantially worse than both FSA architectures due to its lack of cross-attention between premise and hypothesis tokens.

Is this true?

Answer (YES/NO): YES